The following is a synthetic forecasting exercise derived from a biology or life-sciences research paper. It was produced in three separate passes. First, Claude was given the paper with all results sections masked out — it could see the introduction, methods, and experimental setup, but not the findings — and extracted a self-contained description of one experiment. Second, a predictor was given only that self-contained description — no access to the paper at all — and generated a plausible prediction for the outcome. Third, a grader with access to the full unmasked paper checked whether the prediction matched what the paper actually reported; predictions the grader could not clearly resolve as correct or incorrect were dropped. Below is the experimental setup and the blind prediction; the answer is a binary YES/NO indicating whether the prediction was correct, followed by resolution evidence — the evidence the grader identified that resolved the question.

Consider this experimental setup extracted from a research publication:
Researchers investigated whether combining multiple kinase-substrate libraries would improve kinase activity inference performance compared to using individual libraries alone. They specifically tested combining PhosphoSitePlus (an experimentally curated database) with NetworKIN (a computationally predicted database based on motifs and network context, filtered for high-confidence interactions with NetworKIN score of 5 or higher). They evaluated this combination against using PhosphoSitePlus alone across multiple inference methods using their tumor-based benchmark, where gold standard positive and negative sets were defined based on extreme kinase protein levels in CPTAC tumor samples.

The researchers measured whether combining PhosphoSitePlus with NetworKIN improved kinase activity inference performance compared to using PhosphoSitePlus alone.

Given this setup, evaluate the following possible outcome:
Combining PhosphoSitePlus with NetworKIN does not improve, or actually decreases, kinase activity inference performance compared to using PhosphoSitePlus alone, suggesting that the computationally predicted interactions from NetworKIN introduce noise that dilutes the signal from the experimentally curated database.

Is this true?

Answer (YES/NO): NO